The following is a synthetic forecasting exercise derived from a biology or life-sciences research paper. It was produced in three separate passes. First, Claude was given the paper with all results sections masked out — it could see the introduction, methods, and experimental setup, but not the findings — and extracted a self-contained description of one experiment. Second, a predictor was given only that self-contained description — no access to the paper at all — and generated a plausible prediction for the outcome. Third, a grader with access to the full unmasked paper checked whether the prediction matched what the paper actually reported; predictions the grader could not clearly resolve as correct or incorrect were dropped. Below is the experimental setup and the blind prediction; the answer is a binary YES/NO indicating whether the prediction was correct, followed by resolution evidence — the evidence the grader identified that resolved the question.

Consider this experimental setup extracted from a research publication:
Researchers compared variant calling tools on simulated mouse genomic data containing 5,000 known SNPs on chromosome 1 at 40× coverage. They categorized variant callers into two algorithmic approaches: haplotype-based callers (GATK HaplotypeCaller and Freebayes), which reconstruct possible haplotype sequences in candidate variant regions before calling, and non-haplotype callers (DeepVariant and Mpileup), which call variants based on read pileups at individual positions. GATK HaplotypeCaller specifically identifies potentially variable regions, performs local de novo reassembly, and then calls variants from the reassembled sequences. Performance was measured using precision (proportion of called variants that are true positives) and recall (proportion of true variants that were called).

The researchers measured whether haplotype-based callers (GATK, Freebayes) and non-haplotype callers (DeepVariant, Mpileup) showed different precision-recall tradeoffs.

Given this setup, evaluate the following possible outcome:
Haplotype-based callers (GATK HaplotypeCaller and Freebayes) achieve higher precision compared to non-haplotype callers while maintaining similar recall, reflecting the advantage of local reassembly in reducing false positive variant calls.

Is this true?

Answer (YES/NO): NO